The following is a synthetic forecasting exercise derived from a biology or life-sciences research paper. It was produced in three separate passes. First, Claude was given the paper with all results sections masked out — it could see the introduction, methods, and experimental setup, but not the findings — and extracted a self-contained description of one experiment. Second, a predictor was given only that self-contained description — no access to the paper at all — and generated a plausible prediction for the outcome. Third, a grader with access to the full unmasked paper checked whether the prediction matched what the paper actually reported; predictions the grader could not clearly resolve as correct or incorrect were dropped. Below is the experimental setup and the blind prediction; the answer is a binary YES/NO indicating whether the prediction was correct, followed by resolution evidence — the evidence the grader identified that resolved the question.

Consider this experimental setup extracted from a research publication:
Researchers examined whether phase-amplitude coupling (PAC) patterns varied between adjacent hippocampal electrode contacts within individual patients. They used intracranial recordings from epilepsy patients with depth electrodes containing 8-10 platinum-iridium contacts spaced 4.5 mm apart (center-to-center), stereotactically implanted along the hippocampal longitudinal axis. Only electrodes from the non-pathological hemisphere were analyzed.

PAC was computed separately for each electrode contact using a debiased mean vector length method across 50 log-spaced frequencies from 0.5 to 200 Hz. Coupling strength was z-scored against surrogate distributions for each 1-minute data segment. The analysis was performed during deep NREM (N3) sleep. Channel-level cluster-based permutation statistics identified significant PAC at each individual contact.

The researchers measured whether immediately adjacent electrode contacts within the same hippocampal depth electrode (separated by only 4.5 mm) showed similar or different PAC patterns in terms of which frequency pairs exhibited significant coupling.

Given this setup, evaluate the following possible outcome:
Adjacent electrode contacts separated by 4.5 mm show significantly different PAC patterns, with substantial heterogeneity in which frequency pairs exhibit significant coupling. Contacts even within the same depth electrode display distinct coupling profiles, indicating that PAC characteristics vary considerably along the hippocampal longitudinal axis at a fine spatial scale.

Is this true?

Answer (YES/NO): YES